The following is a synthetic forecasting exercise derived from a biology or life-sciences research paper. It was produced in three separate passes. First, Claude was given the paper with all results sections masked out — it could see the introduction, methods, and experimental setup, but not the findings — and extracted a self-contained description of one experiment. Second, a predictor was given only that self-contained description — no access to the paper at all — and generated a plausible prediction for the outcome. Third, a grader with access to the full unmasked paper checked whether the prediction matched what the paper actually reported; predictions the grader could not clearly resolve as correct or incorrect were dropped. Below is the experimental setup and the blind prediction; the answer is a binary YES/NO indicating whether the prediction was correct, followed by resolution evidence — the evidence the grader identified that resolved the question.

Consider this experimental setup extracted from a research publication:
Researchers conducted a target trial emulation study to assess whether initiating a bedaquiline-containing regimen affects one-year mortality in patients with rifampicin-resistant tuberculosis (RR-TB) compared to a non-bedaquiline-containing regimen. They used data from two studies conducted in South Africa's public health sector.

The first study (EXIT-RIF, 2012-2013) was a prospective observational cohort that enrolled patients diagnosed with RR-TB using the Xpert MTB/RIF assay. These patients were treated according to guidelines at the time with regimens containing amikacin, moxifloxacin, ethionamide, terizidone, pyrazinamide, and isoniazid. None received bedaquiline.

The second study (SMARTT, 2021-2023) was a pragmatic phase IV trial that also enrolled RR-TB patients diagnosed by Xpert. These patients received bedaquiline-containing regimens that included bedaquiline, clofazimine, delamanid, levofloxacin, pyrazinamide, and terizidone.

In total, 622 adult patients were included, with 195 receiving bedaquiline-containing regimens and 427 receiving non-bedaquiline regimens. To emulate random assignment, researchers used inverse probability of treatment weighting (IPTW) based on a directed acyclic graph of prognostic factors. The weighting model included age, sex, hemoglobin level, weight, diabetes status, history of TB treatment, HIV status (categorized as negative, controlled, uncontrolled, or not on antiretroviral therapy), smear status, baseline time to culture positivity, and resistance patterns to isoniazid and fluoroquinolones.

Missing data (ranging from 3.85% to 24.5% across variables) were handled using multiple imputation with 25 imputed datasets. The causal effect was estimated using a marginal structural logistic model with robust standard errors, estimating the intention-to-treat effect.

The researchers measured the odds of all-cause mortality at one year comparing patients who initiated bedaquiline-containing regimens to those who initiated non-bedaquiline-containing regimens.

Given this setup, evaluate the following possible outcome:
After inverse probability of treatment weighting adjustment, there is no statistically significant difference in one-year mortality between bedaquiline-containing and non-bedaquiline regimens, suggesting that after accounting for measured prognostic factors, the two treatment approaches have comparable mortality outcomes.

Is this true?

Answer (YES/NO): NO